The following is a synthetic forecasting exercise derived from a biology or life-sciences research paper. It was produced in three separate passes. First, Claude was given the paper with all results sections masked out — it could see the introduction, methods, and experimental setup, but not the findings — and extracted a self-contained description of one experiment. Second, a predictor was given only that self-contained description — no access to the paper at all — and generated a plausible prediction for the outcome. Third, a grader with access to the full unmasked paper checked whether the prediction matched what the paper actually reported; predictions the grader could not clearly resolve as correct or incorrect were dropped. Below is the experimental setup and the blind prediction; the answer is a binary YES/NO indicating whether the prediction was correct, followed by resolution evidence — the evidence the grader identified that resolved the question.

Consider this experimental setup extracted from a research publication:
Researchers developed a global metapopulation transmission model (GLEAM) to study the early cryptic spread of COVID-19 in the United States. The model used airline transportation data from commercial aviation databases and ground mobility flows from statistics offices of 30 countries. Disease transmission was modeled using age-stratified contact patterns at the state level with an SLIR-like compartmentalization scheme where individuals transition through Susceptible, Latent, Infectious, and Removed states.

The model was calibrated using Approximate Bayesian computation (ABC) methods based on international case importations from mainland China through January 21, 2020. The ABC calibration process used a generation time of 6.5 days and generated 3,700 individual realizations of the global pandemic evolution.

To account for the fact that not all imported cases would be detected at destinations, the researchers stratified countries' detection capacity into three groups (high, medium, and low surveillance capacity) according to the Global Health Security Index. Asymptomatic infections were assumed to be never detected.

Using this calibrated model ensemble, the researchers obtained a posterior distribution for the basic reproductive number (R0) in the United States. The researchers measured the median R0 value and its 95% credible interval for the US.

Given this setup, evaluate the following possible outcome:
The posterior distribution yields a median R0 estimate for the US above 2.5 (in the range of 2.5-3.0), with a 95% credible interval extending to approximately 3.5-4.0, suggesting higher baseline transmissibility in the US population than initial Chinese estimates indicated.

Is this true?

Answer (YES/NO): NO